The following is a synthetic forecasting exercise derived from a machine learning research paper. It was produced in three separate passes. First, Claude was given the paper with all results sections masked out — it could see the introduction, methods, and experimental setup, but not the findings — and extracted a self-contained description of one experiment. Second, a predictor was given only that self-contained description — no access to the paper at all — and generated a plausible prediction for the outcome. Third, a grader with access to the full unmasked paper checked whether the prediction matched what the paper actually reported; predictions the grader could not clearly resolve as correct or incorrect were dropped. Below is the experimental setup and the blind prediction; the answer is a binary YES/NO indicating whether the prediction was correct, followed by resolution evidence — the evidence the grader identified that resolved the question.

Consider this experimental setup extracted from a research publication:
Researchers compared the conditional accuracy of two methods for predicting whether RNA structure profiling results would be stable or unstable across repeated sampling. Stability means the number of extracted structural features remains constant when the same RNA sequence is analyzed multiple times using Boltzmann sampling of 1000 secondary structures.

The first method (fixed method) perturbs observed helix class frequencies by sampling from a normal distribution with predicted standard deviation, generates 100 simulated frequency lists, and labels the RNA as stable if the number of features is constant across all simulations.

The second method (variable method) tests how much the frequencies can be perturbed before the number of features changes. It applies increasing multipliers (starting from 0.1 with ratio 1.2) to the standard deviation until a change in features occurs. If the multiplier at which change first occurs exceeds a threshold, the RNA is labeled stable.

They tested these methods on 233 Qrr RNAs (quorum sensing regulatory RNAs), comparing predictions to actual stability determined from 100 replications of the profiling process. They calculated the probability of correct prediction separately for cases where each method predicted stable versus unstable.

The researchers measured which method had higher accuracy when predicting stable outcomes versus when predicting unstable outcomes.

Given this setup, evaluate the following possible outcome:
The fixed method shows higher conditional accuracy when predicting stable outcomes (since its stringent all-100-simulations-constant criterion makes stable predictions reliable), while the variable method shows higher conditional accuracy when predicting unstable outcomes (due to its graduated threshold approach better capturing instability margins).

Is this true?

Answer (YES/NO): NO